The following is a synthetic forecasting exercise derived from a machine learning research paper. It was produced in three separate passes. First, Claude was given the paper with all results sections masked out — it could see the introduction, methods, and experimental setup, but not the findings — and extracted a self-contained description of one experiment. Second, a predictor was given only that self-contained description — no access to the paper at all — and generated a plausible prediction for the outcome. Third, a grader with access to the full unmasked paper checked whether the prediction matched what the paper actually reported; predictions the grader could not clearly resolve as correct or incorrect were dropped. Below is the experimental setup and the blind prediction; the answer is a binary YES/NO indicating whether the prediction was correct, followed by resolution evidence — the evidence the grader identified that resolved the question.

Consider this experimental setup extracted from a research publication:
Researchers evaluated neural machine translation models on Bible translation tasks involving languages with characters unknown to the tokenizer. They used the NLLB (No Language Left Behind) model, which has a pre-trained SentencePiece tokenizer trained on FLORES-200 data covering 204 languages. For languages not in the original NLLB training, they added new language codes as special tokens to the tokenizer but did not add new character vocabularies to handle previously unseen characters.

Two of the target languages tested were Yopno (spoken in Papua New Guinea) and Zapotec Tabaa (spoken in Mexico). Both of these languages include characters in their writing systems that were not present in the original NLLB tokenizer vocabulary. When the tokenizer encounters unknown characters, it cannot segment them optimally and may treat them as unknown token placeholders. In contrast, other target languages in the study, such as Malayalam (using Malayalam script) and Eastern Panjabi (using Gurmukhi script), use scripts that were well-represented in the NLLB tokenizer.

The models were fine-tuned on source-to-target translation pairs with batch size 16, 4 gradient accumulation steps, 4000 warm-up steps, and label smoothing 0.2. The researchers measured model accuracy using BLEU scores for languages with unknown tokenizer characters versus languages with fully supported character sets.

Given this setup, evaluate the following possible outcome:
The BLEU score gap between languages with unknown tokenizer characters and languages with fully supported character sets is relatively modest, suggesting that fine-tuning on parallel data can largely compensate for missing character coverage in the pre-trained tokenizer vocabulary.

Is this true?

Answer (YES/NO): YES